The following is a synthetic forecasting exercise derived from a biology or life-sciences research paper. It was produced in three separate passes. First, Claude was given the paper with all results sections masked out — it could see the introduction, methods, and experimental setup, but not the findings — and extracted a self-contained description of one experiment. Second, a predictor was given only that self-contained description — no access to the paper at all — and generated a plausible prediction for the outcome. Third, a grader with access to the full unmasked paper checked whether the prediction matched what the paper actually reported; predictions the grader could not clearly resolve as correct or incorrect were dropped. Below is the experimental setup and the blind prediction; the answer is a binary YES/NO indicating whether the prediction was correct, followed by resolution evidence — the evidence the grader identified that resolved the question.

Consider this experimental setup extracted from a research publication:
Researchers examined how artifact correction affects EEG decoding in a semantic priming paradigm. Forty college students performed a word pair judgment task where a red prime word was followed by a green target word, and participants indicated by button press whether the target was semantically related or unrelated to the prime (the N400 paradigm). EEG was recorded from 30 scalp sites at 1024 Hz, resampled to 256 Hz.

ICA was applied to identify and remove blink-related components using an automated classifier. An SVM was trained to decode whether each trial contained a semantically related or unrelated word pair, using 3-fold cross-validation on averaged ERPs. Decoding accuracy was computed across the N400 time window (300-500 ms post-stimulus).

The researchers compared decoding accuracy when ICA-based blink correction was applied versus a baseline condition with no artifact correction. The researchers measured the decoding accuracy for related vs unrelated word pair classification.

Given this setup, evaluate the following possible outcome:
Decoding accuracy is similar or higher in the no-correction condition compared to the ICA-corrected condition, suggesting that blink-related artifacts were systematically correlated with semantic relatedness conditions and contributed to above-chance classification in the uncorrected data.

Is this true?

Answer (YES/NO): NO